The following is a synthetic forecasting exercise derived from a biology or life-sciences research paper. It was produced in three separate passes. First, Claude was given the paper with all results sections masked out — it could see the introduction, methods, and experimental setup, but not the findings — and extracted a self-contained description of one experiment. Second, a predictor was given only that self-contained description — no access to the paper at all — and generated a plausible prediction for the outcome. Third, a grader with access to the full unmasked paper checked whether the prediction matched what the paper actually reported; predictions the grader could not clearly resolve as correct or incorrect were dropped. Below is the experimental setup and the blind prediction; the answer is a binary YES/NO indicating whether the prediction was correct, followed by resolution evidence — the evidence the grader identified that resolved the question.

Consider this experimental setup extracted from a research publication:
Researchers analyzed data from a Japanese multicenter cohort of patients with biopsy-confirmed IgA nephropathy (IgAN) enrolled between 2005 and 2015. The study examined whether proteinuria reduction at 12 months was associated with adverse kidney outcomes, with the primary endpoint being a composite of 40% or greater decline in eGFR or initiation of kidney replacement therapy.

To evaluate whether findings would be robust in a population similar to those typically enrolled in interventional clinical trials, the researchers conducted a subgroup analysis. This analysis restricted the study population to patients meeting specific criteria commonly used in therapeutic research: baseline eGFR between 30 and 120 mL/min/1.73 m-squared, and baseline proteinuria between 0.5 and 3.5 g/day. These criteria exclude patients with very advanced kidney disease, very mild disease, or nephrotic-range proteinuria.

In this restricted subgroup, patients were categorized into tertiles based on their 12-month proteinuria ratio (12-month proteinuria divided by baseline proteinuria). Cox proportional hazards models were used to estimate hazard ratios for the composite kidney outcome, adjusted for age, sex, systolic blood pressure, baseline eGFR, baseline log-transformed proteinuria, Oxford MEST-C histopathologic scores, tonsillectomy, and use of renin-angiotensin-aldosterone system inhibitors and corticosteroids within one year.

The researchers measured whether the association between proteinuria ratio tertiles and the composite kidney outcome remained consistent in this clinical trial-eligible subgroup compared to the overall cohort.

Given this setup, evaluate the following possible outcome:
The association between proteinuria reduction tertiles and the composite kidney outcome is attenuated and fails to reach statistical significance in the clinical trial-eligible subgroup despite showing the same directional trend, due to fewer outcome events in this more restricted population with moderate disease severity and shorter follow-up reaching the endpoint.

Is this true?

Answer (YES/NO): NO